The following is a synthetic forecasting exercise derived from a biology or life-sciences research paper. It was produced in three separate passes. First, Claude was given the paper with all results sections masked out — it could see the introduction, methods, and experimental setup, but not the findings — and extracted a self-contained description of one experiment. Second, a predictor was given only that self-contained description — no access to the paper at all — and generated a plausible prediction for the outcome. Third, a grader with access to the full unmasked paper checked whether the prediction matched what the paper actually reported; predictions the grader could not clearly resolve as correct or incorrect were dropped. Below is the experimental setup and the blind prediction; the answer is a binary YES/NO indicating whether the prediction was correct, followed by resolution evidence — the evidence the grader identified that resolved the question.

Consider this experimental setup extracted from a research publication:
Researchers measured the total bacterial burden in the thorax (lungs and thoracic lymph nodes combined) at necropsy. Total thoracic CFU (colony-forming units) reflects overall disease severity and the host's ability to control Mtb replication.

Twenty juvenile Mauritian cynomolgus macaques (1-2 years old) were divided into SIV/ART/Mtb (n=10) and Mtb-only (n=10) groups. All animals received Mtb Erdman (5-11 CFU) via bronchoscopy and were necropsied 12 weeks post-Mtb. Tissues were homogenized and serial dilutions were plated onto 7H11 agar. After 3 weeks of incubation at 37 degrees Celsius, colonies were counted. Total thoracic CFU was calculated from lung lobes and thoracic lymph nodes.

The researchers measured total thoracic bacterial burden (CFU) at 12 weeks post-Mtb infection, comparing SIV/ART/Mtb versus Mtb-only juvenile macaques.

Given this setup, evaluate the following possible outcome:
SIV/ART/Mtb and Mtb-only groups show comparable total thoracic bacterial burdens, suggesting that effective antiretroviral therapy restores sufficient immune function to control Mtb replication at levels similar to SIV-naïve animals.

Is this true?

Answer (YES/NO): YES